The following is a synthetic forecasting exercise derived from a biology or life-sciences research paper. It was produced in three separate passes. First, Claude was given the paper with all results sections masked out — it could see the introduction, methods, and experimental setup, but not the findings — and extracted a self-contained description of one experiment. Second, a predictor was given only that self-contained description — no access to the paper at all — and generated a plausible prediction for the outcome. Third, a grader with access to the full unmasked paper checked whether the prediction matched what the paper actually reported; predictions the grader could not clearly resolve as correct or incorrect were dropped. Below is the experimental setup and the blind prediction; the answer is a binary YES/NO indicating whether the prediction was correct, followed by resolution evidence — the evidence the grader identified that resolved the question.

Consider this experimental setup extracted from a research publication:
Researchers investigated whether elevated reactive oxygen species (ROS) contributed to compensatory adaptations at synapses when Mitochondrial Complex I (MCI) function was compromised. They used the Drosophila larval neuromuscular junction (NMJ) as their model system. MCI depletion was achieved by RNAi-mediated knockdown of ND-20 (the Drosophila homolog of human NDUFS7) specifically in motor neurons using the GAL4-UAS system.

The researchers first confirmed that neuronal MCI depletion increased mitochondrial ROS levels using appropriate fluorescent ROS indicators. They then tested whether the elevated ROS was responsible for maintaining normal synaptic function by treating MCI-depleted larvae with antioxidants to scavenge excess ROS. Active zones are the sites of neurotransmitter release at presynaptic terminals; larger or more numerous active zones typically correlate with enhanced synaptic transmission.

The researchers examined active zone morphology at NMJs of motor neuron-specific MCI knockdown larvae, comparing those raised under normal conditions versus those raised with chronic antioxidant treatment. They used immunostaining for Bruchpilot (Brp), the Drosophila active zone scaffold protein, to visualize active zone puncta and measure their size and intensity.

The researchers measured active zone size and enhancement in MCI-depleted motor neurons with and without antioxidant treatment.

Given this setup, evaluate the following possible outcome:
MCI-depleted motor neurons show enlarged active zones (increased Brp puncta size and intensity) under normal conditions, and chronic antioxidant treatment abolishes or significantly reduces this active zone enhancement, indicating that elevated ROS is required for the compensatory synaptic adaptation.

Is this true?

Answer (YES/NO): YES